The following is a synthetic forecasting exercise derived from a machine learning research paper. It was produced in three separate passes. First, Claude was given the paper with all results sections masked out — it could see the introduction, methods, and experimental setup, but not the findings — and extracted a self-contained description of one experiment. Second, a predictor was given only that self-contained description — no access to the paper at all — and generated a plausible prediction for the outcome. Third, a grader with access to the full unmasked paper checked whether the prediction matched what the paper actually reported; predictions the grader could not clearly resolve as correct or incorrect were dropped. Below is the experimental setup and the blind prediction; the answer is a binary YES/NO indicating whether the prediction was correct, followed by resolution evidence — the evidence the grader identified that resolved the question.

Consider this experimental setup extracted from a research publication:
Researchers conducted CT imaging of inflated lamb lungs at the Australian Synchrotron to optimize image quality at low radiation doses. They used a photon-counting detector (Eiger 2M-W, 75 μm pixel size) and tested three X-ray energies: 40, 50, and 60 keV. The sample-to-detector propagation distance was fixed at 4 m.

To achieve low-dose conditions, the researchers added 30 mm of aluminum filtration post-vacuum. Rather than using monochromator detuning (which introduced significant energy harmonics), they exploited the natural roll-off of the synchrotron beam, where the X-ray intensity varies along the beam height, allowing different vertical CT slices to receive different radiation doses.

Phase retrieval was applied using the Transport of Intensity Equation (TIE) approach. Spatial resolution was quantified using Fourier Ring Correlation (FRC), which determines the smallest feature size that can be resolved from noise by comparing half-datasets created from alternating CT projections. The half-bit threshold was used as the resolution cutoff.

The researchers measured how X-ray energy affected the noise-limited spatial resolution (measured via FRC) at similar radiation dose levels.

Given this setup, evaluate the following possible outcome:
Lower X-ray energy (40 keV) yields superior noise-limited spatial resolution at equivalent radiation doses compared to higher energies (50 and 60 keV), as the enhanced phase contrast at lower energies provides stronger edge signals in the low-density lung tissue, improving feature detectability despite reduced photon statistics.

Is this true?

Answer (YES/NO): NO